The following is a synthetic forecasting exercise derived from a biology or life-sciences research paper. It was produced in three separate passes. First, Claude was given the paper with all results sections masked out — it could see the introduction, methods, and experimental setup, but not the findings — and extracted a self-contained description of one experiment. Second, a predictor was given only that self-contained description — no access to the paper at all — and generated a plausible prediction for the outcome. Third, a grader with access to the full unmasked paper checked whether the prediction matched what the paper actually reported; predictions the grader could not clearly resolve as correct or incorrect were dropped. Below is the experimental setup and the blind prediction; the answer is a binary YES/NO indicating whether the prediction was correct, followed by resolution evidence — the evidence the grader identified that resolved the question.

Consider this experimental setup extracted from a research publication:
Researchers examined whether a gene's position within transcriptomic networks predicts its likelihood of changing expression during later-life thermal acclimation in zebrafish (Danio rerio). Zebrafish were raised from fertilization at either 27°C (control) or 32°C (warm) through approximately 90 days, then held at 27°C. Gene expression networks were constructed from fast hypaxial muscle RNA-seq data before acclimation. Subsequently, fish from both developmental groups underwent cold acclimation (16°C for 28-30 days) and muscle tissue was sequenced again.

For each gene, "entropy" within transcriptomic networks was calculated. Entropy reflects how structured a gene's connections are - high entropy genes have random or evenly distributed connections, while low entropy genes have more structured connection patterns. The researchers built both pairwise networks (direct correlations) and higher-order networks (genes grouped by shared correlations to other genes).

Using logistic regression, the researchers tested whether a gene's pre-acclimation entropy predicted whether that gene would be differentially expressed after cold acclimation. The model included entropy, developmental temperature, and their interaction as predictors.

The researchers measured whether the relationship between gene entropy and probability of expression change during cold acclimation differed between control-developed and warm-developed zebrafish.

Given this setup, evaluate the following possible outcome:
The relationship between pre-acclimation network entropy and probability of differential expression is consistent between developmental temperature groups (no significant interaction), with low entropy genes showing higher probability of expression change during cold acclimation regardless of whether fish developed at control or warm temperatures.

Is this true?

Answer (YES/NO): NO